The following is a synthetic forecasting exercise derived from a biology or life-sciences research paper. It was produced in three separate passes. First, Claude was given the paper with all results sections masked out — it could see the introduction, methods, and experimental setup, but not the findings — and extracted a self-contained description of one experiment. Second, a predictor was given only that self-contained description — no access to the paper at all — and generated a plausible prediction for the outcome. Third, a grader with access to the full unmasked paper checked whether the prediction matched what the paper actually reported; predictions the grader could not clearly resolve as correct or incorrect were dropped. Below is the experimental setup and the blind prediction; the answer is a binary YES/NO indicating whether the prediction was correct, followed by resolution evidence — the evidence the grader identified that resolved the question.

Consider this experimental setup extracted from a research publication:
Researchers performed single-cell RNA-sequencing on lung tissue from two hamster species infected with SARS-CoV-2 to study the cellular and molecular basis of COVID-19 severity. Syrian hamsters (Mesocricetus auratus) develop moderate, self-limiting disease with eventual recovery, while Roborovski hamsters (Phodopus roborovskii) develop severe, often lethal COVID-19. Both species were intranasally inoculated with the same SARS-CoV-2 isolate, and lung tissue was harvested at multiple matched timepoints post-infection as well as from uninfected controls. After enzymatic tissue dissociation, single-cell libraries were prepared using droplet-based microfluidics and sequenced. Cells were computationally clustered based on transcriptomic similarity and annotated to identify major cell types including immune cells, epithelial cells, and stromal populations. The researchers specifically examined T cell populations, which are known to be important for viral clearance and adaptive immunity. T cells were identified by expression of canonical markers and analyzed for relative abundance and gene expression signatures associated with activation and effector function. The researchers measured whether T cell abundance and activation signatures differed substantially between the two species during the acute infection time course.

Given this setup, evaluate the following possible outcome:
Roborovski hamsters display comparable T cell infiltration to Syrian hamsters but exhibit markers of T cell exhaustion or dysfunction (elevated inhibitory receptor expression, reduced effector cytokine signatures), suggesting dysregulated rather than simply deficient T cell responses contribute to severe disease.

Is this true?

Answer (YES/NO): NO